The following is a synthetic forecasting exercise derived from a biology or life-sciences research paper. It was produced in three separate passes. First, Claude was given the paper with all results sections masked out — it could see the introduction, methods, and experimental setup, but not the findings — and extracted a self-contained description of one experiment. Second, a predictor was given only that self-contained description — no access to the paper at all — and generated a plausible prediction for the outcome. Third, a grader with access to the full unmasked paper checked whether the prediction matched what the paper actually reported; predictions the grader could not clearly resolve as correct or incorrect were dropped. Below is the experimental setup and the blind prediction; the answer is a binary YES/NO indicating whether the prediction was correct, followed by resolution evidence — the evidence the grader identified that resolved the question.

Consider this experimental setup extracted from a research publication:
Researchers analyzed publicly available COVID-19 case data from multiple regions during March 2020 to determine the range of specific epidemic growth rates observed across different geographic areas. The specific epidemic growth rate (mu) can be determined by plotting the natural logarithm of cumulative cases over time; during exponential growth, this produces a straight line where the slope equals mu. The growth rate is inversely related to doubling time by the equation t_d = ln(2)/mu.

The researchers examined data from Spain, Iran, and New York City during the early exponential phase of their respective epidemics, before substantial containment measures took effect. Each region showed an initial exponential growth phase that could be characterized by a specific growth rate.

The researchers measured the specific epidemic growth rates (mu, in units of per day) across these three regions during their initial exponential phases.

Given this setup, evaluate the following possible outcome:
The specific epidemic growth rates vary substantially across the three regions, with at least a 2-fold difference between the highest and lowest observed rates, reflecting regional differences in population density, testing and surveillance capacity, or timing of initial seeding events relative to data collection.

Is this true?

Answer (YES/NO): YES